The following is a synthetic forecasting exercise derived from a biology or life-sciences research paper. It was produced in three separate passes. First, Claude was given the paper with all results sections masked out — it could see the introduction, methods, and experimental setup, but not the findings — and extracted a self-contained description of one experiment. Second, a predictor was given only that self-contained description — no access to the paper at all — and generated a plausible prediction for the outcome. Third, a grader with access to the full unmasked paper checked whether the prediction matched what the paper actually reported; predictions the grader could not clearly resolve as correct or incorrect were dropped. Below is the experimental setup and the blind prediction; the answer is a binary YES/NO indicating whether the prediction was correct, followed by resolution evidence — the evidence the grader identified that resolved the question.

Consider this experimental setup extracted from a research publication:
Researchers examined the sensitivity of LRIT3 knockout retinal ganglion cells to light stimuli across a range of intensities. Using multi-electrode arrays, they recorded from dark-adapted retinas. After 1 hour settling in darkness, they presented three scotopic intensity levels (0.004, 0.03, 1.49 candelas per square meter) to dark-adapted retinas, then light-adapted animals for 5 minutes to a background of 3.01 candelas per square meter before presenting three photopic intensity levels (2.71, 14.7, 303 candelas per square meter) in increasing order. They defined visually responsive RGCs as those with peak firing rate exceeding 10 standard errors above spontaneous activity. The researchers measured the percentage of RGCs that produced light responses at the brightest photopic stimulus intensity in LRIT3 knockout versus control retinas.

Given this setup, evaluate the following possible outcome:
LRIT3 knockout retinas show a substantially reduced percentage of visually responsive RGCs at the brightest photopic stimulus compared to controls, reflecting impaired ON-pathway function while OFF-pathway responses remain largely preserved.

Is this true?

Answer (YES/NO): NO